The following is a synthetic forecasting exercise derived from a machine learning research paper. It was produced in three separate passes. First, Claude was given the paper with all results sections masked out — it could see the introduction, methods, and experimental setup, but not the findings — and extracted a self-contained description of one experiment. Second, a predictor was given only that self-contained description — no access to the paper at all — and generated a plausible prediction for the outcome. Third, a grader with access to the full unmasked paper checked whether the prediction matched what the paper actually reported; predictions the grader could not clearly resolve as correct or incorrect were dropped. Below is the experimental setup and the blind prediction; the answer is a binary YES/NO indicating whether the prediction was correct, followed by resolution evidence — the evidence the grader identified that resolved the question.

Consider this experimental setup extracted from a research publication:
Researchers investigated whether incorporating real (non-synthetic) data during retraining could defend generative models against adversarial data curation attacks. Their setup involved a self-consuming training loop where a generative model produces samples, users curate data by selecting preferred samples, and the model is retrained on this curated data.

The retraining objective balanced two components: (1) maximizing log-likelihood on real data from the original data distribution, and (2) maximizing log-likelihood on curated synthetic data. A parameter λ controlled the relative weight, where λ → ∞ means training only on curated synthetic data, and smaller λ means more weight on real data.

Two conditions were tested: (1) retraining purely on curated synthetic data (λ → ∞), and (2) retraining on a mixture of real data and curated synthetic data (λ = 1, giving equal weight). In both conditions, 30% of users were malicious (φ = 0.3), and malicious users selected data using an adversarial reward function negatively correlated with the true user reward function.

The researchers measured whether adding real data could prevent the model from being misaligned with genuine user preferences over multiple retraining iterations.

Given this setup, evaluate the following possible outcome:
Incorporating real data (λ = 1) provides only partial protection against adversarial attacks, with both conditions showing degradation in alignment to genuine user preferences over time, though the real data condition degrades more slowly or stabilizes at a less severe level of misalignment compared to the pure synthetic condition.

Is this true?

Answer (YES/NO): NO